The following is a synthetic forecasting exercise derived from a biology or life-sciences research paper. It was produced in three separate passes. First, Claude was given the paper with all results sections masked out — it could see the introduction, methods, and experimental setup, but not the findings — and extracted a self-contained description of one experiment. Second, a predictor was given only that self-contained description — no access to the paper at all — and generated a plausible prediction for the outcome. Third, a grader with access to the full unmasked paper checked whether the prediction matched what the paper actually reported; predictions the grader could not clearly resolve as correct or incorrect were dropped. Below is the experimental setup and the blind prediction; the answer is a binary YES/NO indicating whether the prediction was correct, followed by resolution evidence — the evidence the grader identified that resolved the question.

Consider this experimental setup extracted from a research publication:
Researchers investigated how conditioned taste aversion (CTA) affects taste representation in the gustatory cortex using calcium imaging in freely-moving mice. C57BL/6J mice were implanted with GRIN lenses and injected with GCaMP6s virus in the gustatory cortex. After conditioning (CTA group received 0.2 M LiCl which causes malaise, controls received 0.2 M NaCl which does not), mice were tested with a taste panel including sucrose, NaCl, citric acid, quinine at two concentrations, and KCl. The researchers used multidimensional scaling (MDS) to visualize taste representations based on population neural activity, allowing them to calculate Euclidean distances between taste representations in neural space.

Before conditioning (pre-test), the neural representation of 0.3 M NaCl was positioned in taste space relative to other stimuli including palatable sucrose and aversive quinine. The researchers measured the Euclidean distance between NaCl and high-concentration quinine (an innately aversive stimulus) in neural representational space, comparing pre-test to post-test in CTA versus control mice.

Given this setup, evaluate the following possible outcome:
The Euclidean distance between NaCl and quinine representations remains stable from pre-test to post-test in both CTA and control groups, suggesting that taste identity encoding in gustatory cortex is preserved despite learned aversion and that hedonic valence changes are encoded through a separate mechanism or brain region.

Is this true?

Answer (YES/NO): NO